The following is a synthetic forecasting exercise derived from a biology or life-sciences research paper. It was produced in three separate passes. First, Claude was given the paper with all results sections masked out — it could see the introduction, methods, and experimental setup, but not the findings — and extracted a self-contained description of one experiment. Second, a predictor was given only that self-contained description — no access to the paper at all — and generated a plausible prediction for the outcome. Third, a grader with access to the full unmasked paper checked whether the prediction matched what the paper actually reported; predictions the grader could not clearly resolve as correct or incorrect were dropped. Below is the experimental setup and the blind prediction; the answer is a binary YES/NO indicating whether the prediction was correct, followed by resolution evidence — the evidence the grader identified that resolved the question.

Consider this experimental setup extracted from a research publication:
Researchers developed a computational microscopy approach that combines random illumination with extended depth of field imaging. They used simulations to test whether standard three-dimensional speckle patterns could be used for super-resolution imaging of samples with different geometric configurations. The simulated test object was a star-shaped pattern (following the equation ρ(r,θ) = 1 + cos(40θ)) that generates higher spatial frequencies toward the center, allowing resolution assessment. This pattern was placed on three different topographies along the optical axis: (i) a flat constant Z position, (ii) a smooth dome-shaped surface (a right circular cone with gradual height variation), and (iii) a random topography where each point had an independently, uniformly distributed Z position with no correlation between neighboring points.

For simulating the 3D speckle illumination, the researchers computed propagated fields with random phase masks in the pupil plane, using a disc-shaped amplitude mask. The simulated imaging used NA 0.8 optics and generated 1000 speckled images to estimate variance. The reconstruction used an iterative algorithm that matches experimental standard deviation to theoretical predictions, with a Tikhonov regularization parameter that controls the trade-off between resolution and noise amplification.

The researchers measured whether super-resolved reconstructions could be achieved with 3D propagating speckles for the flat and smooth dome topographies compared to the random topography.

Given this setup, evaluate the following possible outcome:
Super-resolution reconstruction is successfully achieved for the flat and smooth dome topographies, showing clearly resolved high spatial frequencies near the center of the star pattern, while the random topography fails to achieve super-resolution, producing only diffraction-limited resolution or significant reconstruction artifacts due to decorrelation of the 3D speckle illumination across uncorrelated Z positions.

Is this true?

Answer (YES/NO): YES